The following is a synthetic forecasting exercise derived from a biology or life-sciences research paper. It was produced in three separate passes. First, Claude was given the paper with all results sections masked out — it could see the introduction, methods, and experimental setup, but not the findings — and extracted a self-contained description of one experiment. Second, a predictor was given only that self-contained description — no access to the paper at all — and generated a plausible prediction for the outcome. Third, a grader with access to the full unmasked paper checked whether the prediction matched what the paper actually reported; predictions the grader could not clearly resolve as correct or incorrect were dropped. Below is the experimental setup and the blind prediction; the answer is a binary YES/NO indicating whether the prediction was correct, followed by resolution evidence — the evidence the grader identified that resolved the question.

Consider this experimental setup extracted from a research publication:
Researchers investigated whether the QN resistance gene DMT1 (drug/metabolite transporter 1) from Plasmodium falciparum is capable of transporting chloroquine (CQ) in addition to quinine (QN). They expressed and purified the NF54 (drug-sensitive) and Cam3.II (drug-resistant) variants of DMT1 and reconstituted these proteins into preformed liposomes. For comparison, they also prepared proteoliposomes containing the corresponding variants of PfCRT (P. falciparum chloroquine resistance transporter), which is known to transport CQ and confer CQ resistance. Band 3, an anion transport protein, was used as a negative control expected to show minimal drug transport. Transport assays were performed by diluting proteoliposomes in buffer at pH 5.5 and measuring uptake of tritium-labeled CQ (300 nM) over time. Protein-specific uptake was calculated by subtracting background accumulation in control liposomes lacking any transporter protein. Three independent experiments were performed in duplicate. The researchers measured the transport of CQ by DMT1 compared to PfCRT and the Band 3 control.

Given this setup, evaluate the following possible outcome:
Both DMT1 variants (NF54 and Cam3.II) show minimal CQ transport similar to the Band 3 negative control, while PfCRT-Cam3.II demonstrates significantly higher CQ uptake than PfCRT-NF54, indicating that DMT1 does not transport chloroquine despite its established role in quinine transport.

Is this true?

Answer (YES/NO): NO